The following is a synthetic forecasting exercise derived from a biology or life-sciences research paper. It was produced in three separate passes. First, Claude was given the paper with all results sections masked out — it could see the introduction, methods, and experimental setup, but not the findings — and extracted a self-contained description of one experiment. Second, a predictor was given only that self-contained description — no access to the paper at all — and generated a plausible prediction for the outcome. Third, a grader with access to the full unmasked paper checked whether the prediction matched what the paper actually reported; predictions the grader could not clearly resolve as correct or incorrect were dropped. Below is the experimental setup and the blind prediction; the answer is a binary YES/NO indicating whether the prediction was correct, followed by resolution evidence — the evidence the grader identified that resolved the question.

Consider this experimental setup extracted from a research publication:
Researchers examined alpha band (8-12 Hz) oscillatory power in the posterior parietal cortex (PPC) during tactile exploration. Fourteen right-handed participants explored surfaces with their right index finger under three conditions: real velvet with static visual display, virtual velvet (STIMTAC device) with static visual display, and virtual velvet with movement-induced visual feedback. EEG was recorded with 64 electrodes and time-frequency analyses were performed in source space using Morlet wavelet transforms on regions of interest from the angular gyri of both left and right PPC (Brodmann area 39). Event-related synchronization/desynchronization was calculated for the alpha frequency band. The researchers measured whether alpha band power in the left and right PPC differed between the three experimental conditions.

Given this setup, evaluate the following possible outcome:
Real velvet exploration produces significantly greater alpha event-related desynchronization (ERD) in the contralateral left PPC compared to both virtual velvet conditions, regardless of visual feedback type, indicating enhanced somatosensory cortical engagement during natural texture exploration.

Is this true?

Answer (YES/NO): NO